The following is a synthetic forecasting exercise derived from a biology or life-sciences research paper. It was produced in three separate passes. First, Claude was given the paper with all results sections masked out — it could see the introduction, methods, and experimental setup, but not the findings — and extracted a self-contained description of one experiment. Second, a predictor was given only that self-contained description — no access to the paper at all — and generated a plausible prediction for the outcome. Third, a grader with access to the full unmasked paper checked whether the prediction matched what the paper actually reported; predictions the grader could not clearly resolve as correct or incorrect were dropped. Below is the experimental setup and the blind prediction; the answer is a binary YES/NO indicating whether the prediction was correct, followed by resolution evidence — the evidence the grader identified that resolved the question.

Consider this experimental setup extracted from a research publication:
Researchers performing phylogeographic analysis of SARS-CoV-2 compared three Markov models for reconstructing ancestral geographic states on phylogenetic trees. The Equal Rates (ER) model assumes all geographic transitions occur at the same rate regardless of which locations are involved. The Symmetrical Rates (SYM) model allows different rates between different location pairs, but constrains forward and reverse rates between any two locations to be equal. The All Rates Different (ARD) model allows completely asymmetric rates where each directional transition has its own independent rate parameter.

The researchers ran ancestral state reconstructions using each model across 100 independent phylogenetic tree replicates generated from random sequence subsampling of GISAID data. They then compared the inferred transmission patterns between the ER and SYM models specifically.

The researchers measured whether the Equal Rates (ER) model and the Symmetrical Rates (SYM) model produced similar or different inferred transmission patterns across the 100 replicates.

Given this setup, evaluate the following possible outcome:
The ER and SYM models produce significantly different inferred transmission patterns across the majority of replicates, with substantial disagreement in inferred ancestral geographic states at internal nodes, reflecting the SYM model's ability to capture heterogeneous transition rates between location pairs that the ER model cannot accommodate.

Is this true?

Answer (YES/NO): NO